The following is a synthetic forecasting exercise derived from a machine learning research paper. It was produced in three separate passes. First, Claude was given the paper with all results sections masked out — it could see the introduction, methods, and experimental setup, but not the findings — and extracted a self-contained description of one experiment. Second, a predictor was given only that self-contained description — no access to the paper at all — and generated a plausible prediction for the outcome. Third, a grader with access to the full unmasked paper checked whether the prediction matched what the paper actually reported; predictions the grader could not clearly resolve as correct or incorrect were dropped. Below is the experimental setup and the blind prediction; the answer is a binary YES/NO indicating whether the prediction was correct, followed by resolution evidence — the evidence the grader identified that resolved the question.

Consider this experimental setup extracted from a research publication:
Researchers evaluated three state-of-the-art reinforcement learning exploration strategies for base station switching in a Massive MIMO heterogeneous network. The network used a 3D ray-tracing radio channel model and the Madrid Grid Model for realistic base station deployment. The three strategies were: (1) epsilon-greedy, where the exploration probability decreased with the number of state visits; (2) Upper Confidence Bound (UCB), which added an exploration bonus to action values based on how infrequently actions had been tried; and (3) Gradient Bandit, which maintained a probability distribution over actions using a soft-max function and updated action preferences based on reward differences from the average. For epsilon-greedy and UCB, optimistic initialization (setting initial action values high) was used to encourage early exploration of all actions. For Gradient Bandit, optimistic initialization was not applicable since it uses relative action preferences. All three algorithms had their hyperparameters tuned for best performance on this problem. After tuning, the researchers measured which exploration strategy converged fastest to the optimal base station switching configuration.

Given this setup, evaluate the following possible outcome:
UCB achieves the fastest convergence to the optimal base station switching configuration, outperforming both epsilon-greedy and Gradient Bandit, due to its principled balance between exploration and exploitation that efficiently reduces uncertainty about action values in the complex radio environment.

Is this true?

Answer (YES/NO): NO